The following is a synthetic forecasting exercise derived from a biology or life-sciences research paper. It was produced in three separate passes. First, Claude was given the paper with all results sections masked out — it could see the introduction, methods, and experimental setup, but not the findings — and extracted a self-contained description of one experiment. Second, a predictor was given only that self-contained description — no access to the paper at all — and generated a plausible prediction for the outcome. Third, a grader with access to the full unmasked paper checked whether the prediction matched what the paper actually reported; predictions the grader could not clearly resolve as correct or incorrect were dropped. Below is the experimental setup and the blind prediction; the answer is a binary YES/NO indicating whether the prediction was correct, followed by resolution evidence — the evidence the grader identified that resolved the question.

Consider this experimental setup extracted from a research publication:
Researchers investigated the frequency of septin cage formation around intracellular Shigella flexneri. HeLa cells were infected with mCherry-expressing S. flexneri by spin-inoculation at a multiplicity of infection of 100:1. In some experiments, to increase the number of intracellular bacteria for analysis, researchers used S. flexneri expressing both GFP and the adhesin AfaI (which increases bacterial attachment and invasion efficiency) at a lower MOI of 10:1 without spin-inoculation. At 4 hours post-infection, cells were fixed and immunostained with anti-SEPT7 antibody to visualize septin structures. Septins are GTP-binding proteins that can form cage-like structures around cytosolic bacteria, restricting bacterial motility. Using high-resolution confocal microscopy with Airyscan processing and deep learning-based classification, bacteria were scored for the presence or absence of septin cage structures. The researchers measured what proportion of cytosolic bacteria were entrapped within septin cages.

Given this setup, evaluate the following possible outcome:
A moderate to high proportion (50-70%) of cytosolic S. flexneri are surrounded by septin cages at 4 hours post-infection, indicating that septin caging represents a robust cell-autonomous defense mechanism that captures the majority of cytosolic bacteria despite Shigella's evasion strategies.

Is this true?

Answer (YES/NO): NO